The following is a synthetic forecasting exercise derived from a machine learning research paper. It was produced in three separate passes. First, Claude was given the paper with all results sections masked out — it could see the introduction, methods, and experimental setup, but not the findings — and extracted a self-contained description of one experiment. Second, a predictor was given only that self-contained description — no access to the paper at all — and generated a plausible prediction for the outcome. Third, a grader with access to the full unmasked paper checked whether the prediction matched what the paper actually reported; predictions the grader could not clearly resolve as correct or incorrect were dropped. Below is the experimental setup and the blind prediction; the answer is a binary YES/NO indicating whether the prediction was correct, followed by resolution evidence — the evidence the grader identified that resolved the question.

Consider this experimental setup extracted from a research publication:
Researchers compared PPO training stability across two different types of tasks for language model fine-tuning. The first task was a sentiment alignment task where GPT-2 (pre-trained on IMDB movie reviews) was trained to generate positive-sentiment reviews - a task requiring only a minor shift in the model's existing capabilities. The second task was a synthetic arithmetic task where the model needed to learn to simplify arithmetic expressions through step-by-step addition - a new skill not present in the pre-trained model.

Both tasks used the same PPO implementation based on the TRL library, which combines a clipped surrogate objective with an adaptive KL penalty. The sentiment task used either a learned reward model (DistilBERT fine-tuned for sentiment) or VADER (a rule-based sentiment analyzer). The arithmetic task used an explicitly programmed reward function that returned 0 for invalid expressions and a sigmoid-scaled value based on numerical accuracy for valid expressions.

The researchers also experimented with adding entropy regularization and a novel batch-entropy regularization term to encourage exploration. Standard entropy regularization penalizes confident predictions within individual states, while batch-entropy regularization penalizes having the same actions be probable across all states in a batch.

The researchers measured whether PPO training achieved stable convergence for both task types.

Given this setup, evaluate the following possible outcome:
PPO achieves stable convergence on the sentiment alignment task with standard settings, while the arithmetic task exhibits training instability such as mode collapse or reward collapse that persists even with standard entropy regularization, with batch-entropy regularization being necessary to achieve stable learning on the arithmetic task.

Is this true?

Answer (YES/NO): NO